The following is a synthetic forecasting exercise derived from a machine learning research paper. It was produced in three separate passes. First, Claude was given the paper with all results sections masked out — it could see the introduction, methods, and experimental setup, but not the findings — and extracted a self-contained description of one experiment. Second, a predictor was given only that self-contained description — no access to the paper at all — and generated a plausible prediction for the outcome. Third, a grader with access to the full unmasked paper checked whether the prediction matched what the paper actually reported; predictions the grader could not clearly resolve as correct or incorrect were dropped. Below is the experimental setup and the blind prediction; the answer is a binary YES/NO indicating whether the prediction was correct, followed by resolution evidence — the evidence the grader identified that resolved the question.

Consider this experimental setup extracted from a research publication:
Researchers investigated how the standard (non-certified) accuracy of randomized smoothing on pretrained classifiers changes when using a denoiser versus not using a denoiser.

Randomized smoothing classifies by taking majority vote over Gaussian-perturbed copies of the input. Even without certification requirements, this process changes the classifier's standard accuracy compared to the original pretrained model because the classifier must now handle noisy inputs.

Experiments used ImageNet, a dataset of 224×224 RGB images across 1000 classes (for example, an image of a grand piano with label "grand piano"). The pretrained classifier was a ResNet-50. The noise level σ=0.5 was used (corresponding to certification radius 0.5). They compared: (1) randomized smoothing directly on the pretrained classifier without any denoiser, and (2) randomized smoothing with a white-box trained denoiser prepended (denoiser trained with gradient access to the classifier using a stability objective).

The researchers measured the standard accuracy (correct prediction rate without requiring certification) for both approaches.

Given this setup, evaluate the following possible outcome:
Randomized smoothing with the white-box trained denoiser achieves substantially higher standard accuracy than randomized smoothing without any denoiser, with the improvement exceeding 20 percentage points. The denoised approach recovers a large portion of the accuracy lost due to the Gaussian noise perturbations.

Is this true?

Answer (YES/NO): YES